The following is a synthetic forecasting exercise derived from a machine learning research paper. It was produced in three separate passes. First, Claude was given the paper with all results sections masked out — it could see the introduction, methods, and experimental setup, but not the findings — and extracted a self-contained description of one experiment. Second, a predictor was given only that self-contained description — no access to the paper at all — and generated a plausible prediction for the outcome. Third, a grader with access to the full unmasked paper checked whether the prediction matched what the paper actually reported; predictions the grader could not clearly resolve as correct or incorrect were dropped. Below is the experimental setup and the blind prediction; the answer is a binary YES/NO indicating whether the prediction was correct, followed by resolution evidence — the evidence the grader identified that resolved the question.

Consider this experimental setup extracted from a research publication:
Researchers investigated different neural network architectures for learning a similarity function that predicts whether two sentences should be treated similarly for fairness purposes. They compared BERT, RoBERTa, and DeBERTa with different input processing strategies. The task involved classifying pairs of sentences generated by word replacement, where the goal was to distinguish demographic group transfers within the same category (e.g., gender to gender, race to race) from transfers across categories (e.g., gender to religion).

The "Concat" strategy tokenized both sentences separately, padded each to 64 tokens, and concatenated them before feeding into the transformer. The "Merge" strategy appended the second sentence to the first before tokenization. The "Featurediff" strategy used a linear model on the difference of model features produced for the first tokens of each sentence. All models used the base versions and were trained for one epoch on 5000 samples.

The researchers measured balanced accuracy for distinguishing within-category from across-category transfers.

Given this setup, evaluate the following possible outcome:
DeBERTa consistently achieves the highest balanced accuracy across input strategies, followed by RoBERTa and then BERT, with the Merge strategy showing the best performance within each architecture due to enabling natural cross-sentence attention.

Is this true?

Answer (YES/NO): NO